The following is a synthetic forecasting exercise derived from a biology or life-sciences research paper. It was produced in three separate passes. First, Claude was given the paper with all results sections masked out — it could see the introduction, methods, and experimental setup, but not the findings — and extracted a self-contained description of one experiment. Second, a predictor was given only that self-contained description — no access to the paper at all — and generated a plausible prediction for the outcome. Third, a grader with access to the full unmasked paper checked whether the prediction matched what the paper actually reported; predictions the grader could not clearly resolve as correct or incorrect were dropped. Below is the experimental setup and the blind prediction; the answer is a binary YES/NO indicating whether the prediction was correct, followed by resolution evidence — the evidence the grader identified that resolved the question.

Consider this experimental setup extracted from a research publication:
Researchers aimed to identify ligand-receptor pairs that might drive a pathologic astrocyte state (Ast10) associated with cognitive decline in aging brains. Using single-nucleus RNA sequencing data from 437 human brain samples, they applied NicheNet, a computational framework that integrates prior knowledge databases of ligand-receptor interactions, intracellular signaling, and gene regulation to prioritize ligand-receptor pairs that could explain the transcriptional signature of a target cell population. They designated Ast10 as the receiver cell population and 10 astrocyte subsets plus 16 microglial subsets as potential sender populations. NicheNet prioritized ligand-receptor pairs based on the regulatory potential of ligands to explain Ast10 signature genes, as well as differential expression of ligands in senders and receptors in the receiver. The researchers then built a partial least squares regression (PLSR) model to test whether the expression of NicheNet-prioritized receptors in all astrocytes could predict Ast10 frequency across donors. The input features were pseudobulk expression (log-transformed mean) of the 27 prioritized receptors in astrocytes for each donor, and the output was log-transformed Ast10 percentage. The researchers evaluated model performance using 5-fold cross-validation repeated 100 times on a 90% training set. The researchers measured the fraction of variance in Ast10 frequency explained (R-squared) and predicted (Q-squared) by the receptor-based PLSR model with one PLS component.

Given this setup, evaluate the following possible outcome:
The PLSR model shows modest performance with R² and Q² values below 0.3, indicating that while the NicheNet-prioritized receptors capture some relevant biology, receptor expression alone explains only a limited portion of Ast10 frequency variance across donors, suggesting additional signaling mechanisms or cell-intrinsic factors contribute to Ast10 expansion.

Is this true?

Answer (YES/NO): NO